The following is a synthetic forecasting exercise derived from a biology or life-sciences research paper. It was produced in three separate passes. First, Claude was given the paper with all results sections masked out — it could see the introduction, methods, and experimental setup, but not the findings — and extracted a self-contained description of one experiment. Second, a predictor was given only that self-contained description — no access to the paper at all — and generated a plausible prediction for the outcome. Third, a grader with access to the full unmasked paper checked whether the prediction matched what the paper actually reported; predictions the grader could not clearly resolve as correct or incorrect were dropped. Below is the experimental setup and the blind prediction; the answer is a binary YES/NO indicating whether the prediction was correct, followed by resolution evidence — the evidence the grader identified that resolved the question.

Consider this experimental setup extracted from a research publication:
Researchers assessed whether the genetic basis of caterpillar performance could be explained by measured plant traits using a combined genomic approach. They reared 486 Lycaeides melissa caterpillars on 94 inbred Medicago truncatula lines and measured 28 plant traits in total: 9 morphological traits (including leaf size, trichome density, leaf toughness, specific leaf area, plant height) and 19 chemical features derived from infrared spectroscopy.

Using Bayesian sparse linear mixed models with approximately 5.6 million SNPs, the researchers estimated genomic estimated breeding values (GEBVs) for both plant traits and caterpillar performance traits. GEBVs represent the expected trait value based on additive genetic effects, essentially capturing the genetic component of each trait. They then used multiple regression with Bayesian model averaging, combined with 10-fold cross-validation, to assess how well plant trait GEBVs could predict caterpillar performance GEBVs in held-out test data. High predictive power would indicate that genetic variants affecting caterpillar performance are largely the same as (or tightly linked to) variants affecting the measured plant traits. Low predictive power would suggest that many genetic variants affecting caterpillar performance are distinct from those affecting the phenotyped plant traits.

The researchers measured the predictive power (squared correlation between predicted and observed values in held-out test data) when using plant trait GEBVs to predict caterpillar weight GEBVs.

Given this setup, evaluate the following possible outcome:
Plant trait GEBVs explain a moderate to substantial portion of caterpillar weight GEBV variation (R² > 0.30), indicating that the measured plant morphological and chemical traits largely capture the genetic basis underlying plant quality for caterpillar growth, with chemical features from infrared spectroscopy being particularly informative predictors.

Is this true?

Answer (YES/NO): NO